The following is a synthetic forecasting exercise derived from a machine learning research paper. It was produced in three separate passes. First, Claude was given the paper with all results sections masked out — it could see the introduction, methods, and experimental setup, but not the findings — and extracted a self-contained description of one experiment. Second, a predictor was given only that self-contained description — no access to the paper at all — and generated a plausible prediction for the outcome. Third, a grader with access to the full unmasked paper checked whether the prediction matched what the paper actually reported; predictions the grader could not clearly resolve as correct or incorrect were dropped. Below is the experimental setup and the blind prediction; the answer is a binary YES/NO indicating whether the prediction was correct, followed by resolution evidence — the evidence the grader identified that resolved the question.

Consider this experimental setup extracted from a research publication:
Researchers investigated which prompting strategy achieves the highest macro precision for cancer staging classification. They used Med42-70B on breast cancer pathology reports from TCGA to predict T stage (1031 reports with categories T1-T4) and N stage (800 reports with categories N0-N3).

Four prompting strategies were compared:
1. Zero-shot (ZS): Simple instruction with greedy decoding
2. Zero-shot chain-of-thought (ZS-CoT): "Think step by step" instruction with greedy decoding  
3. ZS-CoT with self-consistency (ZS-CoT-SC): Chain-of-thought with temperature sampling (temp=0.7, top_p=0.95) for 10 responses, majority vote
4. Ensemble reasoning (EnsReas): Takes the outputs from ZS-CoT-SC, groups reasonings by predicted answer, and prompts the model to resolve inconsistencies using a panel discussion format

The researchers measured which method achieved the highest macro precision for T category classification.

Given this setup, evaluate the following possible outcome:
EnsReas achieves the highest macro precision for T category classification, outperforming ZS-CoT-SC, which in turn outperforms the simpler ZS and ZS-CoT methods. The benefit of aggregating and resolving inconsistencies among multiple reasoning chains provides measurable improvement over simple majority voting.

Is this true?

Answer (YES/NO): NO